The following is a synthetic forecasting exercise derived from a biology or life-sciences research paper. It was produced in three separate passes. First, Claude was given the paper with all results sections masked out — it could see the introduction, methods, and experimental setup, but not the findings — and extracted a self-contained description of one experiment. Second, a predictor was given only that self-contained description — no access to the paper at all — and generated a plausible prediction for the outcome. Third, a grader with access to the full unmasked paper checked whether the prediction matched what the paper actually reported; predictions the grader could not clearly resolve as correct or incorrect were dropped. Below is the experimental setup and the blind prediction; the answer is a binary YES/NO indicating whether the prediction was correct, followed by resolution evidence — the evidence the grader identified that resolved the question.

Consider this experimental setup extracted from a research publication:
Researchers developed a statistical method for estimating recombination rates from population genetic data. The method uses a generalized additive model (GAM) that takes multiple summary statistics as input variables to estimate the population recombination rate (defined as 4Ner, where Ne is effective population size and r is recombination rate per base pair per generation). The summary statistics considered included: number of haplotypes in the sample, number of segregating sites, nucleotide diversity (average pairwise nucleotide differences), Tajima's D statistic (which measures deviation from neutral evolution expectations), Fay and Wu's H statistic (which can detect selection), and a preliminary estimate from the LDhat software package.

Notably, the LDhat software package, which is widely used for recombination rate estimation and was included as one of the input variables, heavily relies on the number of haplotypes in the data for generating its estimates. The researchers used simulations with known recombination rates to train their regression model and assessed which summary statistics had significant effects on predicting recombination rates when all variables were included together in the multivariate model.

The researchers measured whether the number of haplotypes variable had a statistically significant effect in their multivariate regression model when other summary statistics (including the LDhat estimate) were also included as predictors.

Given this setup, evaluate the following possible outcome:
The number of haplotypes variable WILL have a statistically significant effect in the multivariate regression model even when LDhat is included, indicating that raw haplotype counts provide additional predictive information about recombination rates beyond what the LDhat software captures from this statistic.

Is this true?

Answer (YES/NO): NO